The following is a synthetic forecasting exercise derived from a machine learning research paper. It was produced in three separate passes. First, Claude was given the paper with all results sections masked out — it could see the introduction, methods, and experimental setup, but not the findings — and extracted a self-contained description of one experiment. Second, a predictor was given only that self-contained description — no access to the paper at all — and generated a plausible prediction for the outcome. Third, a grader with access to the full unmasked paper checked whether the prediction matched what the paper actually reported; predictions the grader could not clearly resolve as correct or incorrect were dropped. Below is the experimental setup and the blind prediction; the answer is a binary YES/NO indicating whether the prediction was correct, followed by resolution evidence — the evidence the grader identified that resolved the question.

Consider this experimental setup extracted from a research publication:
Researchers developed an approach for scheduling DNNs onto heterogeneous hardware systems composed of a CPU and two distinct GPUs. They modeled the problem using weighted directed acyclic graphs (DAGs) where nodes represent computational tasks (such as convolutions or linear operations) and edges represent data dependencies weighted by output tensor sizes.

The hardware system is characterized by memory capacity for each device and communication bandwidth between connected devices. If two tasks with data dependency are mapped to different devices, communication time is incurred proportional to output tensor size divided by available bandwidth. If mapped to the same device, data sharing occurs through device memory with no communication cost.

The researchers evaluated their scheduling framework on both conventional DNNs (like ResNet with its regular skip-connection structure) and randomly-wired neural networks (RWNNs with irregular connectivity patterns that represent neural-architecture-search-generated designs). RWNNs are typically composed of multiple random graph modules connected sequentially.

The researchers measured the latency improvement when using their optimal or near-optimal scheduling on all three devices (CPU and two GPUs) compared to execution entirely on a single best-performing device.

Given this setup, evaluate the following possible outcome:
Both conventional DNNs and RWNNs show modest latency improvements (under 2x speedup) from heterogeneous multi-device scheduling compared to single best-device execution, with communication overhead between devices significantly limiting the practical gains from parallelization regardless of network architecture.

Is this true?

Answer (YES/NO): NO